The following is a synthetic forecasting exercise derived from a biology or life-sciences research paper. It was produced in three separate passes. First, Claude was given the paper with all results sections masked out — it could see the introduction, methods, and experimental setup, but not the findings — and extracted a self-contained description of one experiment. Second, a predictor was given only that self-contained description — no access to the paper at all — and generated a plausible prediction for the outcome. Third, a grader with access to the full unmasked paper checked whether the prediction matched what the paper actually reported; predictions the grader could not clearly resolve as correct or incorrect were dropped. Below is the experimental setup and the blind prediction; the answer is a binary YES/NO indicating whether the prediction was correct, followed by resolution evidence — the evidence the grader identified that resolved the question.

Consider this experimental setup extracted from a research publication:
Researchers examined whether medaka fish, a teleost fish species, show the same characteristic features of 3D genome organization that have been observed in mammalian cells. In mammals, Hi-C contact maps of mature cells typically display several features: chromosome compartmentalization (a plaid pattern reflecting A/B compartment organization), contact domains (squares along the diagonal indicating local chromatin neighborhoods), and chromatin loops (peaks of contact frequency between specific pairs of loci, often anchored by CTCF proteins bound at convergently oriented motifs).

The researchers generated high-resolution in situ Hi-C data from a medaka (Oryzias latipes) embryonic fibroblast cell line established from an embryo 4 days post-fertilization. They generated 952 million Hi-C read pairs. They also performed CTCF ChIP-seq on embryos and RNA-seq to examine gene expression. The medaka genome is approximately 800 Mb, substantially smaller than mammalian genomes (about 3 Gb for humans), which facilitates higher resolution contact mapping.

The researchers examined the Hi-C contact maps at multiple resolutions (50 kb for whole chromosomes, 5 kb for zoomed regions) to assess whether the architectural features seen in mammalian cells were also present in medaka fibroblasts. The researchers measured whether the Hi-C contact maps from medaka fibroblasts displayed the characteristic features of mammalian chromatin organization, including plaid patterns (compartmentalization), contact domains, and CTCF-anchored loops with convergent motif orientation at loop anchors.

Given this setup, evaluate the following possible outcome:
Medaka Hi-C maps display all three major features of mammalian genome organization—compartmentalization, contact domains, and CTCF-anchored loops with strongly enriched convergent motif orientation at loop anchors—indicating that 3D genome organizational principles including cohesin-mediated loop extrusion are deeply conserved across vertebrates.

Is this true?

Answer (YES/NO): YES